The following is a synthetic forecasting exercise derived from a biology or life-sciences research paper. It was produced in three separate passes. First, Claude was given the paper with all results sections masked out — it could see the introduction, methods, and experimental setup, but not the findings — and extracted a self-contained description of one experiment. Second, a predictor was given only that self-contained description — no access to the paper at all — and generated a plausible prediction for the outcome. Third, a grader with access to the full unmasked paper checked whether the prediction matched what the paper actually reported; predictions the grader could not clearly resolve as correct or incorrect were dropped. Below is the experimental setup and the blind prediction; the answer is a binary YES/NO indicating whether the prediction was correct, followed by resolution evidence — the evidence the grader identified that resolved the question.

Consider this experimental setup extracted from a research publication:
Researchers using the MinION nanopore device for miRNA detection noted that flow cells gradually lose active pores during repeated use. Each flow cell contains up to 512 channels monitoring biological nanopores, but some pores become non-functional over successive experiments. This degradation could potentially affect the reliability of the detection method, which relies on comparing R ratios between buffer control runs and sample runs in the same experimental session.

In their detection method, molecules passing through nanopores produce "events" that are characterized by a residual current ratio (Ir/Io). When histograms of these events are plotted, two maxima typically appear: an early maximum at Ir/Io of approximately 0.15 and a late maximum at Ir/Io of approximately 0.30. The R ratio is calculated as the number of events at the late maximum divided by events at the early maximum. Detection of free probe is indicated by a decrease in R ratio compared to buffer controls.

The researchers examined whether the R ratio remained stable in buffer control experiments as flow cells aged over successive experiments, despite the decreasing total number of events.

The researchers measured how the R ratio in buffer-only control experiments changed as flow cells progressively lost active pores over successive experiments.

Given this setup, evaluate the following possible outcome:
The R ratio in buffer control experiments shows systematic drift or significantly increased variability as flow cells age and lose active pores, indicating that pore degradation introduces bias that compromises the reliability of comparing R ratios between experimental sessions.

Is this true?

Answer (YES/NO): NO